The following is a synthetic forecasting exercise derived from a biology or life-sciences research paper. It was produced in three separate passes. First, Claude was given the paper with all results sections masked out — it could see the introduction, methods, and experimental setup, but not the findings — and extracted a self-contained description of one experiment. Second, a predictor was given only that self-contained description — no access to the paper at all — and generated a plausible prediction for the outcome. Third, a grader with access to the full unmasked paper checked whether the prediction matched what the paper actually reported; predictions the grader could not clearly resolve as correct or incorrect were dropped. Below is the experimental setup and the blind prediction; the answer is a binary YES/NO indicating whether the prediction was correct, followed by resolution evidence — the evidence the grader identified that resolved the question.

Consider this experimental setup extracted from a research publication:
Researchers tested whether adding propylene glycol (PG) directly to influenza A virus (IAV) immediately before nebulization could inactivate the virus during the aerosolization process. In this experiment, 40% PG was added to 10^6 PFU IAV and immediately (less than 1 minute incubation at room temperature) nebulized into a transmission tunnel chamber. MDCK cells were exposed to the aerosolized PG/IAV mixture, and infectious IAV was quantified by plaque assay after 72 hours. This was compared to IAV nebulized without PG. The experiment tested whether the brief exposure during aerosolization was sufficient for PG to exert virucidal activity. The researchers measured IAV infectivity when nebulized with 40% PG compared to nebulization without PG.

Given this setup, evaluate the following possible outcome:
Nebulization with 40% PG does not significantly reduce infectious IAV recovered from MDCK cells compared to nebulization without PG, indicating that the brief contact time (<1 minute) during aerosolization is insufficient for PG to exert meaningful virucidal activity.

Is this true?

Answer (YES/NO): NO